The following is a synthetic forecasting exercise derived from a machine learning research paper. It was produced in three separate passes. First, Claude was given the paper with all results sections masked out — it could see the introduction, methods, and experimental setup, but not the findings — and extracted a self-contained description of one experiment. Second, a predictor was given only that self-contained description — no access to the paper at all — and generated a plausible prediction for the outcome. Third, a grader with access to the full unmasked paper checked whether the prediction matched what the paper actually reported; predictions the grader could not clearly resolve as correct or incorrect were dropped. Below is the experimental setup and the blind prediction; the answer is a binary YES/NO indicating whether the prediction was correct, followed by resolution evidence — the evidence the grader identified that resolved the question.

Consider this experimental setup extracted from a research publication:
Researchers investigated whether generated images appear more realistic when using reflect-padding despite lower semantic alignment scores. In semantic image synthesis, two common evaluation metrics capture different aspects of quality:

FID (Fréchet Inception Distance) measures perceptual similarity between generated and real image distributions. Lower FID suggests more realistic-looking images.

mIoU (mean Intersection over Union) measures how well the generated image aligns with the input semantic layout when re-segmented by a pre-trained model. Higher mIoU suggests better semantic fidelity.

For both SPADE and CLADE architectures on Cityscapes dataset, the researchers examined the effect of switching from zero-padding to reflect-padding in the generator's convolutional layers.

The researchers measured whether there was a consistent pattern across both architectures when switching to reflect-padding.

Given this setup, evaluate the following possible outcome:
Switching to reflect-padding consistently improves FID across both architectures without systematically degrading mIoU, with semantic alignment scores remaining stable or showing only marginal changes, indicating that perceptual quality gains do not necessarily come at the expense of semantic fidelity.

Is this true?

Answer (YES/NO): NO